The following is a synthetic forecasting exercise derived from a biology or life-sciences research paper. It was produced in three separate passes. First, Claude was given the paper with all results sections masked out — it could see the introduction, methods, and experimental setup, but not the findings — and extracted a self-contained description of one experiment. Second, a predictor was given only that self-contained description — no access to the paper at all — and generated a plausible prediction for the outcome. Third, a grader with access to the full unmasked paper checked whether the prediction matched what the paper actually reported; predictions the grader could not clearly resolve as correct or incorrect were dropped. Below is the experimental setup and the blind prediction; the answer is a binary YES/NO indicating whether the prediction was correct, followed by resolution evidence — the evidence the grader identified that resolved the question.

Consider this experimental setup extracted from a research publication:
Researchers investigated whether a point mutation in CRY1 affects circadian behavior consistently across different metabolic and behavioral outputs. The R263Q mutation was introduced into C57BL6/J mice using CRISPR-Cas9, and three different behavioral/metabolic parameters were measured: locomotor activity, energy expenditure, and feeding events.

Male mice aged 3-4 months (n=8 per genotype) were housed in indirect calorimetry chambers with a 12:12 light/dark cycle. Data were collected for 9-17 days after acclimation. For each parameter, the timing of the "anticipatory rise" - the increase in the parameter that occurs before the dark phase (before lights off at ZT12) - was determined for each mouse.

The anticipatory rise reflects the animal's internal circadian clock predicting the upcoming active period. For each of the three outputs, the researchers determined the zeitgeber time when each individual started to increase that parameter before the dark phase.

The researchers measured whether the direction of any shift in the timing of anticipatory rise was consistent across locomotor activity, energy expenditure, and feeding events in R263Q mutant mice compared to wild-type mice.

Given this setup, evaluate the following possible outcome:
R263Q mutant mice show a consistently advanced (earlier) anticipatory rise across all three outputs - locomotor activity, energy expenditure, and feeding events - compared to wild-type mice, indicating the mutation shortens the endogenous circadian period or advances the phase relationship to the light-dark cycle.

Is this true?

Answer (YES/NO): NO